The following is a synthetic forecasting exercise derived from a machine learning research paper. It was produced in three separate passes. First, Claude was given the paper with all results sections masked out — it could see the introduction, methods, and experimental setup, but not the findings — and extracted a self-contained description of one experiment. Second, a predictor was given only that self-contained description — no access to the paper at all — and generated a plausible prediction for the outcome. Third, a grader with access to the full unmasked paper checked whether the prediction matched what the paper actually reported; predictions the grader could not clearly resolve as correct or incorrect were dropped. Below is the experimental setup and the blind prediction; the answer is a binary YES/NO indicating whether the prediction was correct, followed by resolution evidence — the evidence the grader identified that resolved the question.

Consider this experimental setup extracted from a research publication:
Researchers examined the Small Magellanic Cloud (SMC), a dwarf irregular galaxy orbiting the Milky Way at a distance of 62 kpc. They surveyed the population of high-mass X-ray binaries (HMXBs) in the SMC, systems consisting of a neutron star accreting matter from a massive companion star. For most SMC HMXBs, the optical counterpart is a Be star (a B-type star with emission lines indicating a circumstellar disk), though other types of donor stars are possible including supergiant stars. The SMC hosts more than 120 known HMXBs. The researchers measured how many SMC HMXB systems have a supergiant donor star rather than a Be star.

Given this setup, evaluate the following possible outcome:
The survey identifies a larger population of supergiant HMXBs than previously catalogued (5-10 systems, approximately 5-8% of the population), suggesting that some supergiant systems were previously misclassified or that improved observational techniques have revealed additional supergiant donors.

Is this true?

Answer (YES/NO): NO